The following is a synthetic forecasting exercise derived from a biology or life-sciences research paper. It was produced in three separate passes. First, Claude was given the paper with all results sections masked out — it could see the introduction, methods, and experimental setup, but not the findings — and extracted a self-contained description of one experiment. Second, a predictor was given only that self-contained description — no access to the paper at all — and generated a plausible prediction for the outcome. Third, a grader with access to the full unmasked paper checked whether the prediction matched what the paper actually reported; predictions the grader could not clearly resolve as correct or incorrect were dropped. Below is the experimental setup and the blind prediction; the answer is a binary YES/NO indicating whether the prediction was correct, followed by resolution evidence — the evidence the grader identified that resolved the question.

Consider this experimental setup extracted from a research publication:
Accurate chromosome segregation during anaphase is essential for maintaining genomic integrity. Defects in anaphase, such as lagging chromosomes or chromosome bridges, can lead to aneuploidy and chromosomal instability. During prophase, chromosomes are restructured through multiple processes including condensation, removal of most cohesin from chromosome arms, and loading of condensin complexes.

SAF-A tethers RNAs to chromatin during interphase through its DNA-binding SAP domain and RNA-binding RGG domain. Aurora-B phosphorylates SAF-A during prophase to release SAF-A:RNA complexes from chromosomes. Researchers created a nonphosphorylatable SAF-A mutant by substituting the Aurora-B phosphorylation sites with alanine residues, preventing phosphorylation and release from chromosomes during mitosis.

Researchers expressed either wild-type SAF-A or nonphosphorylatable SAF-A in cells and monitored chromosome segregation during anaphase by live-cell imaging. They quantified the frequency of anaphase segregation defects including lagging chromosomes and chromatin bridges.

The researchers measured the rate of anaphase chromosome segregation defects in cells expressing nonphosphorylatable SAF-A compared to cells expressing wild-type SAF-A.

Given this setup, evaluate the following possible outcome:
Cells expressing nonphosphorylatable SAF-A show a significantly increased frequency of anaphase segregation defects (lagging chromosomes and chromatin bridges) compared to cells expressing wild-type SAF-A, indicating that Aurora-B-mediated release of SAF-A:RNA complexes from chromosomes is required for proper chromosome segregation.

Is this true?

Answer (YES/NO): YES